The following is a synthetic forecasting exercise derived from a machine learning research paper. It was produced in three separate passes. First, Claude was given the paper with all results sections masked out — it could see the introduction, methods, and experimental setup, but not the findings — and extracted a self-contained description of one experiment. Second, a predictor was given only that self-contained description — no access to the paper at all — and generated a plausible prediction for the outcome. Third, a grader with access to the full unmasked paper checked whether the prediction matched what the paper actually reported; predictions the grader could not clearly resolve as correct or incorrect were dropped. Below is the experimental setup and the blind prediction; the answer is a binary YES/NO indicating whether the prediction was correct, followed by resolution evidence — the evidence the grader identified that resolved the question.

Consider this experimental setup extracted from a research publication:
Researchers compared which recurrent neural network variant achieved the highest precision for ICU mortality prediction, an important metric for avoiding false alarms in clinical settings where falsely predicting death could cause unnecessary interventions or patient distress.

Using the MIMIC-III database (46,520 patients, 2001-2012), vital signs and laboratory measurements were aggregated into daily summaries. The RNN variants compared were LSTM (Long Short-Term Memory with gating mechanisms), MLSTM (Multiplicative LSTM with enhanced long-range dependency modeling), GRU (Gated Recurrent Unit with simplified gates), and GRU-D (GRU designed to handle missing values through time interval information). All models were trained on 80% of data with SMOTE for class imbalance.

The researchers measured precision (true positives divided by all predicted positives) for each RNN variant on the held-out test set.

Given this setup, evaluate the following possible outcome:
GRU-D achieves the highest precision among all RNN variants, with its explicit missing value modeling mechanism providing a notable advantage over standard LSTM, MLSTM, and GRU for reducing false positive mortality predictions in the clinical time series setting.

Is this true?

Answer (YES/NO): NO